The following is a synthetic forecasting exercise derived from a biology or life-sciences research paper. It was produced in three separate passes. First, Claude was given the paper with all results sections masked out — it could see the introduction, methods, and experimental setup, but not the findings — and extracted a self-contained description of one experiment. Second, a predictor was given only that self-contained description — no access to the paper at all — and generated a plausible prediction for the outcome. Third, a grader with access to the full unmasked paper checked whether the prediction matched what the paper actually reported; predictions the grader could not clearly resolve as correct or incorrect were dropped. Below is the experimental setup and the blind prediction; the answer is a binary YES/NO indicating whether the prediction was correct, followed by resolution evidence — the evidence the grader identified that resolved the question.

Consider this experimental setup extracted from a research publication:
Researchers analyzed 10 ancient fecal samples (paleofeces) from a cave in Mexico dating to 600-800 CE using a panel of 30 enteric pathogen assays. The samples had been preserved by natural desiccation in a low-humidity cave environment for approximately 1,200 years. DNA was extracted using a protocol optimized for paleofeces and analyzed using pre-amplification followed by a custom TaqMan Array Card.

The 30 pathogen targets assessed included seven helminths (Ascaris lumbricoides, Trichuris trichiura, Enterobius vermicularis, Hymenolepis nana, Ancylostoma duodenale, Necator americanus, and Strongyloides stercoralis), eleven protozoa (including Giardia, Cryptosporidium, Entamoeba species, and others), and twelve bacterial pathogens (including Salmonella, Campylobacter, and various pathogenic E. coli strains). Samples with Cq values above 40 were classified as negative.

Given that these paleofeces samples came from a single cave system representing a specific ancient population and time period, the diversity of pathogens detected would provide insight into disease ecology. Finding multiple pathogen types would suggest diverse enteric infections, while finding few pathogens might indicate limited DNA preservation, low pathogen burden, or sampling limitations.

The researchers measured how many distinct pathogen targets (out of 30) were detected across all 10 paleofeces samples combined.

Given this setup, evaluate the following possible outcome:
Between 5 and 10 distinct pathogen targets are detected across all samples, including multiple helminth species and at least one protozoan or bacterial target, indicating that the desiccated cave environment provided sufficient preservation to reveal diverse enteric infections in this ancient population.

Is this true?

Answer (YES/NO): NO